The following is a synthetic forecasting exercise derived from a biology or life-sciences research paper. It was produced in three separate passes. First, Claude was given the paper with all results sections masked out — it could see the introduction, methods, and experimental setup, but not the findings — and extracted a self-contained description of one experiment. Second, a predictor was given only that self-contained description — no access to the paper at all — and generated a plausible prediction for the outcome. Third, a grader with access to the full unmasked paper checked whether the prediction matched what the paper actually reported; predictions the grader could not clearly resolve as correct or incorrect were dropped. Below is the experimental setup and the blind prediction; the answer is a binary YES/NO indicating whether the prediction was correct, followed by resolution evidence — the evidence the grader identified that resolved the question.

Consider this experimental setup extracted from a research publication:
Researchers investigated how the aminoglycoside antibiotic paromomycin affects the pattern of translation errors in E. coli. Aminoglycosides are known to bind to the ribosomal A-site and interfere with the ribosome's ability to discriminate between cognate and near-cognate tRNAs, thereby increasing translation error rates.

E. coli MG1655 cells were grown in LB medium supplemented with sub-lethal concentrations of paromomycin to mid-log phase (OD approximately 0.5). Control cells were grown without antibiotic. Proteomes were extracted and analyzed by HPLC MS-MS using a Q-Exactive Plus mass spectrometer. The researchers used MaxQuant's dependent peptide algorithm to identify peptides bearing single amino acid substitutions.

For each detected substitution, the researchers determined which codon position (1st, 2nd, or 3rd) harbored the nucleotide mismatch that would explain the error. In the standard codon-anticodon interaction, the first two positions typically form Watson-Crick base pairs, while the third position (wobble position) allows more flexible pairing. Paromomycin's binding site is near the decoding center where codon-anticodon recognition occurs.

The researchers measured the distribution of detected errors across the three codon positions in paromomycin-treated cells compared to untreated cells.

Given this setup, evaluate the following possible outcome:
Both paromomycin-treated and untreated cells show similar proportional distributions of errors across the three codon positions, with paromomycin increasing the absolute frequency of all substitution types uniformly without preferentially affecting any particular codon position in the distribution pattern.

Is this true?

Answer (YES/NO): NO